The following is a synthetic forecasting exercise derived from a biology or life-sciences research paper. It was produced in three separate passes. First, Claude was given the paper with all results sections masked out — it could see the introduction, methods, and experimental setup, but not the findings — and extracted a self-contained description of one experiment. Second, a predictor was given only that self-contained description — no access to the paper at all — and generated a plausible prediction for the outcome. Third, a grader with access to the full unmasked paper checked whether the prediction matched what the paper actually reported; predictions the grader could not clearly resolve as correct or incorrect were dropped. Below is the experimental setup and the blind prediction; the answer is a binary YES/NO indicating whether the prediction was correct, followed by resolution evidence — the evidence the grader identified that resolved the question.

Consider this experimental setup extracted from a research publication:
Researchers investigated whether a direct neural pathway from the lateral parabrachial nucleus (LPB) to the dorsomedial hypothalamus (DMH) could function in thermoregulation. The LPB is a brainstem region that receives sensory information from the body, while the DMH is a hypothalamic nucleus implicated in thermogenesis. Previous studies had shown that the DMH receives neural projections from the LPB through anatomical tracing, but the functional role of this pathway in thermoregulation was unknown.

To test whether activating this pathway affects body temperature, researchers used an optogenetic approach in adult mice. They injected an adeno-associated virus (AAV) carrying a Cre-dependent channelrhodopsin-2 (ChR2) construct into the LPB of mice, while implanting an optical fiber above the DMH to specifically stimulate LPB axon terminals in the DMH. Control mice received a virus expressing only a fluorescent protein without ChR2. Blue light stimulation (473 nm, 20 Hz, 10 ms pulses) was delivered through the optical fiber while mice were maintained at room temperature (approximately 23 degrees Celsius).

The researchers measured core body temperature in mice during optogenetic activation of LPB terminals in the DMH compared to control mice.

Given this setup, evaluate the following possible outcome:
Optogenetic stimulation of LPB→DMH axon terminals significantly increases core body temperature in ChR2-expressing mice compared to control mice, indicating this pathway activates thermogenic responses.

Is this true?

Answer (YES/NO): YES